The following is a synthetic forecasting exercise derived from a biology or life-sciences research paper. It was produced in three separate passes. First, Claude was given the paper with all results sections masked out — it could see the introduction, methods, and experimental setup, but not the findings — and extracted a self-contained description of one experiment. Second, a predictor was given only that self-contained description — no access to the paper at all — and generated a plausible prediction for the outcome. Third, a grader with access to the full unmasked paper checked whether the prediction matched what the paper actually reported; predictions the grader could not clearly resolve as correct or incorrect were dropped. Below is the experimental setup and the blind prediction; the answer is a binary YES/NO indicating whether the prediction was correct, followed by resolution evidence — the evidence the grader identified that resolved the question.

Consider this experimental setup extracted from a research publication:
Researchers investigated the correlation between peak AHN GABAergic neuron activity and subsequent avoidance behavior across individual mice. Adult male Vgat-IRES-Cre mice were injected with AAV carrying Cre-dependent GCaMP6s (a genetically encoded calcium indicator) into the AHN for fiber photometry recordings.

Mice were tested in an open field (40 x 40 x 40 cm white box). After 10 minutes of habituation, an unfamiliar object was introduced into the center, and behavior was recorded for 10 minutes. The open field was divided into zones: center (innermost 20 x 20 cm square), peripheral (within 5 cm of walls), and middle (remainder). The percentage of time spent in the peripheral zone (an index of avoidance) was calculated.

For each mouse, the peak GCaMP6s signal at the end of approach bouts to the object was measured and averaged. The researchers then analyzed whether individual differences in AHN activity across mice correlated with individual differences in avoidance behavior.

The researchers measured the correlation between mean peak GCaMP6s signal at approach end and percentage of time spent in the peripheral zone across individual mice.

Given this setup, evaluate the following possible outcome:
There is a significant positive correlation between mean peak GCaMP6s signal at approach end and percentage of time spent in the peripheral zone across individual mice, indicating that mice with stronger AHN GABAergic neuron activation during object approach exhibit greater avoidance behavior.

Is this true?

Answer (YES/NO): YES